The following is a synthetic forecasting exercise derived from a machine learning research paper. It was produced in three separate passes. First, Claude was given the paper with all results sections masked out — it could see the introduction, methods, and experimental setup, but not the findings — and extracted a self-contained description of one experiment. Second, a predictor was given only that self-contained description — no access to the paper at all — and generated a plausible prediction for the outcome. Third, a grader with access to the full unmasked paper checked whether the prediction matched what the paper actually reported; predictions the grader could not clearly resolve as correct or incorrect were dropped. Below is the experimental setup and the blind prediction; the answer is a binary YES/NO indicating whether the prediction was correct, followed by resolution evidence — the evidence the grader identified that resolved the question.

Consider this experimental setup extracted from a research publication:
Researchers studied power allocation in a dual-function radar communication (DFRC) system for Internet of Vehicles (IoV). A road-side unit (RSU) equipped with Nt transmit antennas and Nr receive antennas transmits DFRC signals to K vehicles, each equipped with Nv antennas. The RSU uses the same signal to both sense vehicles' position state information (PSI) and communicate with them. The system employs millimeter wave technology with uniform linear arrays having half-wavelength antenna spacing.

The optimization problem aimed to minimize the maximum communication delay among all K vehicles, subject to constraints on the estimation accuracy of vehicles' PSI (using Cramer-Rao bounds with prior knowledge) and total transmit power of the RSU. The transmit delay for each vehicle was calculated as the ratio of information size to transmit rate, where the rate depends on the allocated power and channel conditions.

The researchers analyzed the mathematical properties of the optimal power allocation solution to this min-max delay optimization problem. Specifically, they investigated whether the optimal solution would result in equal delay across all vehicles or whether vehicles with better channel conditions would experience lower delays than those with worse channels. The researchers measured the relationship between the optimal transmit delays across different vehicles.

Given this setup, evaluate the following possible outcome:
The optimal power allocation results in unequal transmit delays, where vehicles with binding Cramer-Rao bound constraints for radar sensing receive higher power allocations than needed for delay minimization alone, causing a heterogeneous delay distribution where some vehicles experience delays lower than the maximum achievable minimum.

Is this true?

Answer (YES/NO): NO